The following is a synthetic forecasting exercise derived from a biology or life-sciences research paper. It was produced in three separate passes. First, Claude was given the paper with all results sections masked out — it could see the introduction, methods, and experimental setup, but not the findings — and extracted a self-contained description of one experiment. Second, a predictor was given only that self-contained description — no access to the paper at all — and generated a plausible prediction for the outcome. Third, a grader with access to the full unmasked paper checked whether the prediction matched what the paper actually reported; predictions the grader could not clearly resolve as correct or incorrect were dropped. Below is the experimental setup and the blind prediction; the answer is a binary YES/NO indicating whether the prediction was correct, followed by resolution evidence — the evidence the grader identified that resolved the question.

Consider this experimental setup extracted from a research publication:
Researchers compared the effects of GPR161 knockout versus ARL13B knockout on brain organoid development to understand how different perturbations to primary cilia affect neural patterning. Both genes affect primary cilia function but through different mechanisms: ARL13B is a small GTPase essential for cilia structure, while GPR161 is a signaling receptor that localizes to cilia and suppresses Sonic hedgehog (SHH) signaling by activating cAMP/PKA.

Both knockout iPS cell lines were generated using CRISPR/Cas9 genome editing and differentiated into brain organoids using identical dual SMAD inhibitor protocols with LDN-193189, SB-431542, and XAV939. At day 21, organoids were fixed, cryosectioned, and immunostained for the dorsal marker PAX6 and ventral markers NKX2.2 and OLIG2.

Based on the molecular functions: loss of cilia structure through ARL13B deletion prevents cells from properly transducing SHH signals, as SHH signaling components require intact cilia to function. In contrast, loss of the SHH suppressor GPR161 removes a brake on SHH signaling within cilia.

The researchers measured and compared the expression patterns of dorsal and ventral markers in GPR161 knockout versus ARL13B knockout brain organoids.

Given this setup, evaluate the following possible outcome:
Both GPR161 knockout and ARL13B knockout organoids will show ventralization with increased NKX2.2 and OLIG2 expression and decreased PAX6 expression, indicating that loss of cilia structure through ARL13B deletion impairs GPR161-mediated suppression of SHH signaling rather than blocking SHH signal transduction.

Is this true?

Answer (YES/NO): NO